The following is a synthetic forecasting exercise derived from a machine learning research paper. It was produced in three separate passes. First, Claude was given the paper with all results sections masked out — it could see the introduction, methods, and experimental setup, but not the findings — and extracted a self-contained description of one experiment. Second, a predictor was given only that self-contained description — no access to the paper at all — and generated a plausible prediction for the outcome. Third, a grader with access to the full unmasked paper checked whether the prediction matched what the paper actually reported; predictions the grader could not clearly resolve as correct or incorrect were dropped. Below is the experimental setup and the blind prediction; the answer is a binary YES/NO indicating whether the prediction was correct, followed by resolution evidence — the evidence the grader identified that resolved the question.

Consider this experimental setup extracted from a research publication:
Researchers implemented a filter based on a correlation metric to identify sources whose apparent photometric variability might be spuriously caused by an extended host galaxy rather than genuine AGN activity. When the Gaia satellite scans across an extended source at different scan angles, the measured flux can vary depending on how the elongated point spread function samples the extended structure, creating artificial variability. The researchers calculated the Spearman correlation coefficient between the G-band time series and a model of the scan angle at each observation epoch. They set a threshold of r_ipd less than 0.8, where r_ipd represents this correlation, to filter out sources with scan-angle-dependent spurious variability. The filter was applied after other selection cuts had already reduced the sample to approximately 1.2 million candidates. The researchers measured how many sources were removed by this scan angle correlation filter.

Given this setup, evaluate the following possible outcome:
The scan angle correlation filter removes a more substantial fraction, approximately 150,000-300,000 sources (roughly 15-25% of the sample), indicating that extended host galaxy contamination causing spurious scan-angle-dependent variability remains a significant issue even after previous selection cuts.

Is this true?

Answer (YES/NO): NO